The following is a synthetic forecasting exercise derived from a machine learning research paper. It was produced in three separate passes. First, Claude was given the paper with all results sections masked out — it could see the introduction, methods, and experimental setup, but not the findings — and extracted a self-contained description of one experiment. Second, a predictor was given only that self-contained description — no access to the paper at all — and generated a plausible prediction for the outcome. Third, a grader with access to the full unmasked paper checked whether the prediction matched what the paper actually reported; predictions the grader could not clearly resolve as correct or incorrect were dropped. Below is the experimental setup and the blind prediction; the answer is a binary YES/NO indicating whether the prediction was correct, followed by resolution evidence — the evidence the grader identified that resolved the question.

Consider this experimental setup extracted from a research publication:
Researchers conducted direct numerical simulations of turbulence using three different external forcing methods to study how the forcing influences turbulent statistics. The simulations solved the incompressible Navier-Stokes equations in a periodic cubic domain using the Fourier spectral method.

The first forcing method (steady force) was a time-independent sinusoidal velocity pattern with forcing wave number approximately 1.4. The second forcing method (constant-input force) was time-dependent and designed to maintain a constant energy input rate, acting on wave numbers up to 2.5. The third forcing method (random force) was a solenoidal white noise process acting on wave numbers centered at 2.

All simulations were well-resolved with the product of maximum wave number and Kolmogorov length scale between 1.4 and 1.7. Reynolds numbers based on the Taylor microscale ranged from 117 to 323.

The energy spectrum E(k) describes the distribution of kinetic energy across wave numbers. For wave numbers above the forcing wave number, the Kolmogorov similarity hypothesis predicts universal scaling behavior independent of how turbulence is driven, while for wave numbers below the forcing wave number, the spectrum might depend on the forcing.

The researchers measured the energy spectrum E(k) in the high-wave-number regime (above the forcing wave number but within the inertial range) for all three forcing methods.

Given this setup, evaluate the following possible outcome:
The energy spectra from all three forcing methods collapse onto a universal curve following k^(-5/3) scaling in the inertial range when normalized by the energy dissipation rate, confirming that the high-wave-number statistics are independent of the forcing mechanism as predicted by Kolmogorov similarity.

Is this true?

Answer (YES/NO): YES